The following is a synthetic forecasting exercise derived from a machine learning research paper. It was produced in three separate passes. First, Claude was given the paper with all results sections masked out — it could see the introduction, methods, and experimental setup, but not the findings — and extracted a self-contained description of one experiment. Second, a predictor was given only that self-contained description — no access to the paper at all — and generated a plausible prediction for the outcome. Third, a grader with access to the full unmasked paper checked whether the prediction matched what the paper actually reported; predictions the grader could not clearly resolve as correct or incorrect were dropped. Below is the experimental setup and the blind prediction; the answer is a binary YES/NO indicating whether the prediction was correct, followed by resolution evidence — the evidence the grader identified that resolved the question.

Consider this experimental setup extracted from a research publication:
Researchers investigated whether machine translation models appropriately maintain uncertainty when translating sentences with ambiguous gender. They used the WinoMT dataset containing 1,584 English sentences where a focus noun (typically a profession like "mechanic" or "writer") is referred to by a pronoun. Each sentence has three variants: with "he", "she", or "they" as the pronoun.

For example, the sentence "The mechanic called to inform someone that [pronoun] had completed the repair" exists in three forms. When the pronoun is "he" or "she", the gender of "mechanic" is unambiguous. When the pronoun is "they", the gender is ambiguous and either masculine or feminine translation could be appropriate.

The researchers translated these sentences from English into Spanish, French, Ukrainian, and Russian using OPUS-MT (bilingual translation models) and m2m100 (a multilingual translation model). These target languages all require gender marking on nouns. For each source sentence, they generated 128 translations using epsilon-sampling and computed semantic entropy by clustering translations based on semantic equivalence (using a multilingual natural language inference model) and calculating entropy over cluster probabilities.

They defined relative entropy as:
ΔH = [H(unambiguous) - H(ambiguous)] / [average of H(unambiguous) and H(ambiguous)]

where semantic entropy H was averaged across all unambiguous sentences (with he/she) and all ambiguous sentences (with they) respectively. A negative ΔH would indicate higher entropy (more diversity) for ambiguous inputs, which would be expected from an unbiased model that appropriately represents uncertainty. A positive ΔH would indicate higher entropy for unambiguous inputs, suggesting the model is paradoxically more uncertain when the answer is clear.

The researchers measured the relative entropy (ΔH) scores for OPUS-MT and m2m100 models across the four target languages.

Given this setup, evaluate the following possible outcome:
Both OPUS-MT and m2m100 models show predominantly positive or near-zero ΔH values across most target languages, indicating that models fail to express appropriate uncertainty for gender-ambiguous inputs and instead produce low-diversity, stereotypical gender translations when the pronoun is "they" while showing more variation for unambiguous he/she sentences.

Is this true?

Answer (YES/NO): NO